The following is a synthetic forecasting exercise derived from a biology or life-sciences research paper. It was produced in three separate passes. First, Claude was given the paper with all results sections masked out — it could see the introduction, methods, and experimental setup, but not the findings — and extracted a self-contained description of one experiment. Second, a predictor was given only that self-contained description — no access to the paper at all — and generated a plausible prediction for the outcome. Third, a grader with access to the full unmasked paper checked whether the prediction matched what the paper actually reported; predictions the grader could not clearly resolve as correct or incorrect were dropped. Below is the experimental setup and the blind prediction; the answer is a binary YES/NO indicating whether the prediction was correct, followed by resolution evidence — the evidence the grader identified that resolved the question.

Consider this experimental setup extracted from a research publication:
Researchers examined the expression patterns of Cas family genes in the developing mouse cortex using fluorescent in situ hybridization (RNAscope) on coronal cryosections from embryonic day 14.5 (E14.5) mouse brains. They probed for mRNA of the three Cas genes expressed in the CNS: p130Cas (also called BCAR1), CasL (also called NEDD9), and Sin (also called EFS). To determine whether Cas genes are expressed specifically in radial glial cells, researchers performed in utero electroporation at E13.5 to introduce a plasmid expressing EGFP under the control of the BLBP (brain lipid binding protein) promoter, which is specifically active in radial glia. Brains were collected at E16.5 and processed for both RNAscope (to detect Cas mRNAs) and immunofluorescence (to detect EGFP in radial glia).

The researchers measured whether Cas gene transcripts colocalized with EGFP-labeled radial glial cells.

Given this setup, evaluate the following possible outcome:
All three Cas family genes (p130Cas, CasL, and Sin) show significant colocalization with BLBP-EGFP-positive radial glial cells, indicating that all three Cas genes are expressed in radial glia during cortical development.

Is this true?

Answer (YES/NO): YES